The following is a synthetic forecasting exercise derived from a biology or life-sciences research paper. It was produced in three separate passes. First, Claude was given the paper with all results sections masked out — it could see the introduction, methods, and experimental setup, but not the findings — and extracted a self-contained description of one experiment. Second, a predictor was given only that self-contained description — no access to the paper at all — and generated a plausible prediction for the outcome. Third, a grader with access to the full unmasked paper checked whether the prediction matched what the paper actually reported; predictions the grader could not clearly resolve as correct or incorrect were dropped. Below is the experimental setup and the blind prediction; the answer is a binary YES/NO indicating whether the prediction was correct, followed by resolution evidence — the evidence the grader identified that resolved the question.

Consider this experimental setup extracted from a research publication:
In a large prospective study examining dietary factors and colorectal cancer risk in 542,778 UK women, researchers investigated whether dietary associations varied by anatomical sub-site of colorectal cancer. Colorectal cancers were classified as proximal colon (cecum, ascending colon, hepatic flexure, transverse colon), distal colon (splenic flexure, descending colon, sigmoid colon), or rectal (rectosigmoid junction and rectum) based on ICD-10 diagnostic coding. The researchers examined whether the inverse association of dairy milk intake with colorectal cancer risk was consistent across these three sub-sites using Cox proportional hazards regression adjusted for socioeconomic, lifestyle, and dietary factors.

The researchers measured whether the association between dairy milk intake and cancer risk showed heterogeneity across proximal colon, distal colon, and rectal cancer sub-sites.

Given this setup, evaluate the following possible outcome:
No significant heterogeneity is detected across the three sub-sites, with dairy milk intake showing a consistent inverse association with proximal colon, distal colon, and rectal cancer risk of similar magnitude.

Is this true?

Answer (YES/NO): YES